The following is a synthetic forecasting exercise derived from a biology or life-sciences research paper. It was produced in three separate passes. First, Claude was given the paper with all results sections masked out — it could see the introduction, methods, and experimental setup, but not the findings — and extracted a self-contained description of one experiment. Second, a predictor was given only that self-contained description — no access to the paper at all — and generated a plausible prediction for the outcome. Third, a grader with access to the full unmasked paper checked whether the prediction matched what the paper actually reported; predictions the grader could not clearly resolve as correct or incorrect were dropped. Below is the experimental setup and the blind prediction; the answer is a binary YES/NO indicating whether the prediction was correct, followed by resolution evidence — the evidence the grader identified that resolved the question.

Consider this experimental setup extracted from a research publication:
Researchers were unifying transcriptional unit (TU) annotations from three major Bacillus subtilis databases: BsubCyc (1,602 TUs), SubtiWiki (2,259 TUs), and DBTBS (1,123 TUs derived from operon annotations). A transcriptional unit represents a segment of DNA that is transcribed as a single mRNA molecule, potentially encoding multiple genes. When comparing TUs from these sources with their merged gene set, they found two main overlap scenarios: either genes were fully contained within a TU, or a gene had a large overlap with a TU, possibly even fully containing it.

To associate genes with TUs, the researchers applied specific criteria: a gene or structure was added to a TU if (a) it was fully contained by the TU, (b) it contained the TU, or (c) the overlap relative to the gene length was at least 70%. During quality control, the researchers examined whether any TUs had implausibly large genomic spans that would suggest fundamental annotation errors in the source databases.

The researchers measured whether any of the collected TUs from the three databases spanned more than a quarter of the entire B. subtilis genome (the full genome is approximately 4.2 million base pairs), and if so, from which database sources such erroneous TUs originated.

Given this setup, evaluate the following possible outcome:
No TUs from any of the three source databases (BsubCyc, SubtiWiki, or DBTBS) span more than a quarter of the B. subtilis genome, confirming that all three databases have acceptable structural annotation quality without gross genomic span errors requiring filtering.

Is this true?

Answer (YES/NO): NO